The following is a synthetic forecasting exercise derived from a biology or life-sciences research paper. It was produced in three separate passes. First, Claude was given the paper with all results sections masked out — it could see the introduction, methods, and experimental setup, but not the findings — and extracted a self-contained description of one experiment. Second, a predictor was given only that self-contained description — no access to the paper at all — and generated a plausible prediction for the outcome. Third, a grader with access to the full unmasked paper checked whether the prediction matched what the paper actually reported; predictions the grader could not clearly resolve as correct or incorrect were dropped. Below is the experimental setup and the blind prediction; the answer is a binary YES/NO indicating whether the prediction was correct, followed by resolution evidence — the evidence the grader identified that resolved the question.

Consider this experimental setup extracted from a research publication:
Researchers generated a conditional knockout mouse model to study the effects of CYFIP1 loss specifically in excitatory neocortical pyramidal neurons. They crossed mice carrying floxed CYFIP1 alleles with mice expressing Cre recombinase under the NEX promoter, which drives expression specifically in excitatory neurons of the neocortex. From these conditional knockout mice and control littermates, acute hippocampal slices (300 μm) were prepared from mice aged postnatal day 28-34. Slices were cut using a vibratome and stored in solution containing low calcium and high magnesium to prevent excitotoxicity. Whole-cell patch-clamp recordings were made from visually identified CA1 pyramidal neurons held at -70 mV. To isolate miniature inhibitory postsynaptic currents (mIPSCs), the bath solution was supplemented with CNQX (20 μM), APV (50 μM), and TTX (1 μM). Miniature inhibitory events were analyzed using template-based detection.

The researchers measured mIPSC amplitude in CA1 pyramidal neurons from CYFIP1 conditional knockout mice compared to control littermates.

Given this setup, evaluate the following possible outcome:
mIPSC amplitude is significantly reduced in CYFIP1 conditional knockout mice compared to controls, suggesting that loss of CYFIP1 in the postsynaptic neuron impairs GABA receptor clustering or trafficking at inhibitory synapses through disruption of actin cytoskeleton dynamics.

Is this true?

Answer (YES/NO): NO